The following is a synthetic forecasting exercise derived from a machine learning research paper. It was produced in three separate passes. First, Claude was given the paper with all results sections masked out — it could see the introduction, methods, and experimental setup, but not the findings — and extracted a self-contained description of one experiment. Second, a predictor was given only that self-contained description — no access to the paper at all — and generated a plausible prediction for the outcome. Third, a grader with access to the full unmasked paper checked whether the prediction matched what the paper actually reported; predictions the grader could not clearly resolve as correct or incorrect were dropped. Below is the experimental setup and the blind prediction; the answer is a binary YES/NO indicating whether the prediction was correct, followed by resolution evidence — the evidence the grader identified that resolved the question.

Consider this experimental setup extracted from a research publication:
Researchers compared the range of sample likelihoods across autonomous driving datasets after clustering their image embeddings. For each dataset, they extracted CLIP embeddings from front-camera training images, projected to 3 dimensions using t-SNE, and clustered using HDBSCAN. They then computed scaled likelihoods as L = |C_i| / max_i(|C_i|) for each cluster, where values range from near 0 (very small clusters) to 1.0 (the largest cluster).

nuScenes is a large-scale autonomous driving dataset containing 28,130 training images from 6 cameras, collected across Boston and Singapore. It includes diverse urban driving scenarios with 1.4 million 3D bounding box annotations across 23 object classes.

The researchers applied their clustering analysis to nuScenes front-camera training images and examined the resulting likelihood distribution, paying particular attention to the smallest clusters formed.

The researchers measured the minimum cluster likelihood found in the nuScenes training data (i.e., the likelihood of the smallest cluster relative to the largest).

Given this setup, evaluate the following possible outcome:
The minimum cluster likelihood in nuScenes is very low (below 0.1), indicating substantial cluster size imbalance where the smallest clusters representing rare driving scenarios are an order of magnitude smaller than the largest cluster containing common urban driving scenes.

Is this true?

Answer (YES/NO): YES